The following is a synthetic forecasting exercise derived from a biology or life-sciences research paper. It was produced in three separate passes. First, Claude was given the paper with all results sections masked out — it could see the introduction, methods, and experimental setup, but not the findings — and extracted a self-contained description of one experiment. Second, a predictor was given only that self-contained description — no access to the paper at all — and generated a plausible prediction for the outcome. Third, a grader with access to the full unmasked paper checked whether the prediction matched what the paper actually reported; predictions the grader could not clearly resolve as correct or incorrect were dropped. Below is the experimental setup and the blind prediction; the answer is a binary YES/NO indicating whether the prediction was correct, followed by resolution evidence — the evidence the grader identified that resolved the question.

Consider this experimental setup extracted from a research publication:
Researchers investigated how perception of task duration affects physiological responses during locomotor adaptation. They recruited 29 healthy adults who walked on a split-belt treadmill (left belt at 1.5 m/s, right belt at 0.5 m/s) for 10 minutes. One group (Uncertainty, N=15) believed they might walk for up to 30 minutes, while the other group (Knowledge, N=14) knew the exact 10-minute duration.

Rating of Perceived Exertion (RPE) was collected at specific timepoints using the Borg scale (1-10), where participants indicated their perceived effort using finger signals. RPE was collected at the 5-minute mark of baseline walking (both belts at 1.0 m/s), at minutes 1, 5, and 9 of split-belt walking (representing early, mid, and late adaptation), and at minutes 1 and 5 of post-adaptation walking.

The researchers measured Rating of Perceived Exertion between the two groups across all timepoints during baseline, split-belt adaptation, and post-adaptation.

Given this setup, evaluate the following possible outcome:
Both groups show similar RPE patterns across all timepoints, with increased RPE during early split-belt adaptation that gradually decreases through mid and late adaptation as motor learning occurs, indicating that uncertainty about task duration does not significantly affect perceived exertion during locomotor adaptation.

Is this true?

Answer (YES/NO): YES